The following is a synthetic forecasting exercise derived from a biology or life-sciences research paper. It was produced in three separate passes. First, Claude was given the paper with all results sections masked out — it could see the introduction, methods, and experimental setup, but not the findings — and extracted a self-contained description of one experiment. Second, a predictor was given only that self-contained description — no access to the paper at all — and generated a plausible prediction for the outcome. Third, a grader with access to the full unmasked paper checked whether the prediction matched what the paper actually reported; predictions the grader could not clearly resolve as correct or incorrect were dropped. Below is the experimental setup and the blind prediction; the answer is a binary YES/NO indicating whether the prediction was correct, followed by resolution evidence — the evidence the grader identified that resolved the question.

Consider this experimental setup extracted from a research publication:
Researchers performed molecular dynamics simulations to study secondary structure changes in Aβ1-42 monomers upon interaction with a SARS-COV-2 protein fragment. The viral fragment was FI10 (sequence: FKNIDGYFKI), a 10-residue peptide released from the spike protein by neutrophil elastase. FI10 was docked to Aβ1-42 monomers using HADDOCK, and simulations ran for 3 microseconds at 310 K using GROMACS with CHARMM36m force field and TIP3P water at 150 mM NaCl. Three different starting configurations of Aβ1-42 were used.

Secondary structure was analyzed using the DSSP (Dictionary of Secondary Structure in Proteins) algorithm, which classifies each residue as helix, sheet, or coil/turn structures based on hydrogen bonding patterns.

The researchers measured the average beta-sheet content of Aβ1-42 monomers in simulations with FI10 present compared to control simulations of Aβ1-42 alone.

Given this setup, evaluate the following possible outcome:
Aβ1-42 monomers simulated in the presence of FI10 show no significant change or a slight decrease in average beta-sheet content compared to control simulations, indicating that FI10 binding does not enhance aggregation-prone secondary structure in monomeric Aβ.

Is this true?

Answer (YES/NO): NO